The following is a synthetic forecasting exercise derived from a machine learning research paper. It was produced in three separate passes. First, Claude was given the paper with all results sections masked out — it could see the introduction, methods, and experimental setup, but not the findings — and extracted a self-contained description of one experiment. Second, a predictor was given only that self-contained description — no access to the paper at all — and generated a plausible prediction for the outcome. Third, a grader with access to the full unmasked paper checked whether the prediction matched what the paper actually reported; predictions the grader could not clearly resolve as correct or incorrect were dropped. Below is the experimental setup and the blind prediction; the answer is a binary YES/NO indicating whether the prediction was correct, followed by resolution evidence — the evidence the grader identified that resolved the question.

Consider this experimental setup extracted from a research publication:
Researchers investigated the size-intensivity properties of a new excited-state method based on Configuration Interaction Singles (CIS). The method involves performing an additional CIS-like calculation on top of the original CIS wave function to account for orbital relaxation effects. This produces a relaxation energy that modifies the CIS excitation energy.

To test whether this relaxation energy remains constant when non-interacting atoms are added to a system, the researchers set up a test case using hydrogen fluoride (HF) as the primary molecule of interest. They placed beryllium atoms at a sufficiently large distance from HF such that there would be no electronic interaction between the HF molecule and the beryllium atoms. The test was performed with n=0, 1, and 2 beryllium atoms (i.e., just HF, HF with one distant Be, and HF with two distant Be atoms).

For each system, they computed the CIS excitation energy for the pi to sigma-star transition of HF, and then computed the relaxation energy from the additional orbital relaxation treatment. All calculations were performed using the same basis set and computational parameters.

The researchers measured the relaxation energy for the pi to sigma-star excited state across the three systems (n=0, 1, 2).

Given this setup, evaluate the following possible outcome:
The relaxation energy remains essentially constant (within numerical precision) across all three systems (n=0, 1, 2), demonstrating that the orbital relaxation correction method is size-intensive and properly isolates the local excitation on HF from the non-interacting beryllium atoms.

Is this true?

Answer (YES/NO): YES